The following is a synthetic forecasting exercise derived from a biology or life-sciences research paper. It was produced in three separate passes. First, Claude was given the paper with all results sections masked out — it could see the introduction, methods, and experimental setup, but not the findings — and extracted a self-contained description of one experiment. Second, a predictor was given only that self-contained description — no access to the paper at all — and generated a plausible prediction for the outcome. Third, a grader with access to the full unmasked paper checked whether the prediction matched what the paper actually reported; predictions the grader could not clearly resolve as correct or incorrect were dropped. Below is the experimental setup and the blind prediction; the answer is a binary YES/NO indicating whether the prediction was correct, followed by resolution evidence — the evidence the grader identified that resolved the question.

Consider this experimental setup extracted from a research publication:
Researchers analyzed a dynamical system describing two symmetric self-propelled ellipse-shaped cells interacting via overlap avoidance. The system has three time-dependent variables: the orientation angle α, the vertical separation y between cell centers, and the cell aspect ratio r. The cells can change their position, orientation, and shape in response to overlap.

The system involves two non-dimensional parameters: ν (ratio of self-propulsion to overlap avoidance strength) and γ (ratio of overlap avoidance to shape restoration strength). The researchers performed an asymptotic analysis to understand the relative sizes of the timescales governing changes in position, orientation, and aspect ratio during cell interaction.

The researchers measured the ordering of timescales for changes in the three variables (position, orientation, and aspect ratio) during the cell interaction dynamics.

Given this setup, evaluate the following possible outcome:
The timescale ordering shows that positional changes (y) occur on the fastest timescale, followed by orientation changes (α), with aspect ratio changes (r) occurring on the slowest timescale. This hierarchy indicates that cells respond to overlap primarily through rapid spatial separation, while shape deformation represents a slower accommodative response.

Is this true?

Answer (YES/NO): NO